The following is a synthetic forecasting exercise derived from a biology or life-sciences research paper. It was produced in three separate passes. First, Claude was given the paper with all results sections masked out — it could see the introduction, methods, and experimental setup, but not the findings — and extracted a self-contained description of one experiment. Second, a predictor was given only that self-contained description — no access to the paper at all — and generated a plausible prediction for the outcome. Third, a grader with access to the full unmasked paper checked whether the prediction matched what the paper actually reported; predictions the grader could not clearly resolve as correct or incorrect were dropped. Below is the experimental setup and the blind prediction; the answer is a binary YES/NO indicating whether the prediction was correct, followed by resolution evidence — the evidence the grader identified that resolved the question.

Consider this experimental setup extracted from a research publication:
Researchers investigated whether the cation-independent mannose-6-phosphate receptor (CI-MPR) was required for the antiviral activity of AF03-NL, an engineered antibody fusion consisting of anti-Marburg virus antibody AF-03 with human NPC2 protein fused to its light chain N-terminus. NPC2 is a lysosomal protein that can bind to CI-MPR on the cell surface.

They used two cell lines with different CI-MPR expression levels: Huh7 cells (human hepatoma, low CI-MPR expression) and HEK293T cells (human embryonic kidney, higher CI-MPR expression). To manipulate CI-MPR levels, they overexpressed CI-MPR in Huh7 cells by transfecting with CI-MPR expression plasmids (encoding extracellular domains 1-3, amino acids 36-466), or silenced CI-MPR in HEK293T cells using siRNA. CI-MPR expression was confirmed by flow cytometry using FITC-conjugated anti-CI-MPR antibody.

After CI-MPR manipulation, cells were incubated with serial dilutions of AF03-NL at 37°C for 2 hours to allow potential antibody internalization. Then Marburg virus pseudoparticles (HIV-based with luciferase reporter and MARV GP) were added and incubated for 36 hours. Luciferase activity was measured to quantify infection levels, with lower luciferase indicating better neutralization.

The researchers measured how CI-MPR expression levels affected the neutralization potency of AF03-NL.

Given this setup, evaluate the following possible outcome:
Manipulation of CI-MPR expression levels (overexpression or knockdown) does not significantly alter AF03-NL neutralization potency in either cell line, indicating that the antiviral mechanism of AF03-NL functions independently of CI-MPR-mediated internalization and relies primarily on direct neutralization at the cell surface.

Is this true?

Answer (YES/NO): NO